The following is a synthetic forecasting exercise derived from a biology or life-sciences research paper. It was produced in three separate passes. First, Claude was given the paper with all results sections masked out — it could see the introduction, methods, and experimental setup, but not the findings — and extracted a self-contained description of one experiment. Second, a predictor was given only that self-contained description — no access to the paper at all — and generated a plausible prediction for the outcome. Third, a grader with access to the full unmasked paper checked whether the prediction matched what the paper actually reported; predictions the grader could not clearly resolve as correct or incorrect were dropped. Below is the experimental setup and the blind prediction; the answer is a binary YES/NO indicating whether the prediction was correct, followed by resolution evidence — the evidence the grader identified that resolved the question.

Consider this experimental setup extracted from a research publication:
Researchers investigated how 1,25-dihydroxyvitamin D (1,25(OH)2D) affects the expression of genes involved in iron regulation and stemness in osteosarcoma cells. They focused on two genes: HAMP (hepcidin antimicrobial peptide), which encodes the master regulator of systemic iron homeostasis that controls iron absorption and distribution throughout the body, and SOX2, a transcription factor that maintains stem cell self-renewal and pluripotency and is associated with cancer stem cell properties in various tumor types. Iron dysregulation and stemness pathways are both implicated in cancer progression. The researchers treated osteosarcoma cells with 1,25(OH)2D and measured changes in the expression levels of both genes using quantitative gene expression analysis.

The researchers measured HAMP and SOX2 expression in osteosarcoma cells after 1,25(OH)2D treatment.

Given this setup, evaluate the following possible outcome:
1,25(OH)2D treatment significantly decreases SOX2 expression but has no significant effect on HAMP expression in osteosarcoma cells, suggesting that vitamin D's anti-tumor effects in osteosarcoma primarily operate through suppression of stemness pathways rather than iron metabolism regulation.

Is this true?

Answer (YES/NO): NO